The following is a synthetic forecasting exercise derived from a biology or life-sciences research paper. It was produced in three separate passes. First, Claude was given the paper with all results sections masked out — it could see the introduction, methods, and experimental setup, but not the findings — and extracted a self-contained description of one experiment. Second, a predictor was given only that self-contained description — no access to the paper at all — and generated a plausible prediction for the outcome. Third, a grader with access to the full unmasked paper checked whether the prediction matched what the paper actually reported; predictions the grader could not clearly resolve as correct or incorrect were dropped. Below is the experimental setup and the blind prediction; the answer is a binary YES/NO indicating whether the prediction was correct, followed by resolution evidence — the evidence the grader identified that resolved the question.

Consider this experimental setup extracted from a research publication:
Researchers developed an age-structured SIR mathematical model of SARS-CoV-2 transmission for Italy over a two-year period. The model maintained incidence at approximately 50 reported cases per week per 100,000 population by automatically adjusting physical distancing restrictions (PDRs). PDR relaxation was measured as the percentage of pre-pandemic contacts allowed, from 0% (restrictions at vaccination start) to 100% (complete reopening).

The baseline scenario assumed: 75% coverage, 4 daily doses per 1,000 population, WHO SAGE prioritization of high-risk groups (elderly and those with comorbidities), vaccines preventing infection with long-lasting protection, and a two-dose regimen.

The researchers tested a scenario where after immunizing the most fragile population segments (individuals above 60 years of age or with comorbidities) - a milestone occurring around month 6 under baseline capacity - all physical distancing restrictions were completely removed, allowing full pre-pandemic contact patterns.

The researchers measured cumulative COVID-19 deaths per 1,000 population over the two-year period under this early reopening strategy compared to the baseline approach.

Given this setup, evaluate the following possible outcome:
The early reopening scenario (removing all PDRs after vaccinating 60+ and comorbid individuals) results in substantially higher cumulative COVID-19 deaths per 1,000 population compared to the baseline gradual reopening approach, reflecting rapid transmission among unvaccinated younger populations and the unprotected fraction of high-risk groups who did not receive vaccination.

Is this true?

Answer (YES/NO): YES